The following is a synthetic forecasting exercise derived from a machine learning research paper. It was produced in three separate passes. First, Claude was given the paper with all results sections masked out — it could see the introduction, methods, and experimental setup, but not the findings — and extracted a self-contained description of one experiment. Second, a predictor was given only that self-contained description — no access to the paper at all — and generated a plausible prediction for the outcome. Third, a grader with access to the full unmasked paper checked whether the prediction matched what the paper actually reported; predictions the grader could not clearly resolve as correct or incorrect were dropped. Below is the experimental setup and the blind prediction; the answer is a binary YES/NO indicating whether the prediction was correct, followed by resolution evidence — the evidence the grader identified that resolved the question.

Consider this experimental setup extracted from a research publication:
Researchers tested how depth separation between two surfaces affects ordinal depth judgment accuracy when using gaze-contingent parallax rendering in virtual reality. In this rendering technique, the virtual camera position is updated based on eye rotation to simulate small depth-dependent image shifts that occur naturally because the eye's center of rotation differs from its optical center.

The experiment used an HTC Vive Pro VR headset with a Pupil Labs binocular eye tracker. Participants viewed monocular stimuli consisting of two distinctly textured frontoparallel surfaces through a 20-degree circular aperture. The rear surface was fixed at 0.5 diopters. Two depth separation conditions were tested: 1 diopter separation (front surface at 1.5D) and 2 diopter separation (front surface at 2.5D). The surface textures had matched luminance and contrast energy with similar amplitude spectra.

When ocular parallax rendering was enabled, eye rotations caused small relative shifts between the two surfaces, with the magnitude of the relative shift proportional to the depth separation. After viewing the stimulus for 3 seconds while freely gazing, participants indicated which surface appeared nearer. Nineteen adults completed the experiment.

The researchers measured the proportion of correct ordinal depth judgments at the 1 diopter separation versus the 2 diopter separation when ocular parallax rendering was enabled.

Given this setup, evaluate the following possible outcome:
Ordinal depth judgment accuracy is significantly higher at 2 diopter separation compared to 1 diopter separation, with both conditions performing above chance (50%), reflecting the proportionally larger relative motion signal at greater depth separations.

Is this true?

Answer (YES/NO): YES